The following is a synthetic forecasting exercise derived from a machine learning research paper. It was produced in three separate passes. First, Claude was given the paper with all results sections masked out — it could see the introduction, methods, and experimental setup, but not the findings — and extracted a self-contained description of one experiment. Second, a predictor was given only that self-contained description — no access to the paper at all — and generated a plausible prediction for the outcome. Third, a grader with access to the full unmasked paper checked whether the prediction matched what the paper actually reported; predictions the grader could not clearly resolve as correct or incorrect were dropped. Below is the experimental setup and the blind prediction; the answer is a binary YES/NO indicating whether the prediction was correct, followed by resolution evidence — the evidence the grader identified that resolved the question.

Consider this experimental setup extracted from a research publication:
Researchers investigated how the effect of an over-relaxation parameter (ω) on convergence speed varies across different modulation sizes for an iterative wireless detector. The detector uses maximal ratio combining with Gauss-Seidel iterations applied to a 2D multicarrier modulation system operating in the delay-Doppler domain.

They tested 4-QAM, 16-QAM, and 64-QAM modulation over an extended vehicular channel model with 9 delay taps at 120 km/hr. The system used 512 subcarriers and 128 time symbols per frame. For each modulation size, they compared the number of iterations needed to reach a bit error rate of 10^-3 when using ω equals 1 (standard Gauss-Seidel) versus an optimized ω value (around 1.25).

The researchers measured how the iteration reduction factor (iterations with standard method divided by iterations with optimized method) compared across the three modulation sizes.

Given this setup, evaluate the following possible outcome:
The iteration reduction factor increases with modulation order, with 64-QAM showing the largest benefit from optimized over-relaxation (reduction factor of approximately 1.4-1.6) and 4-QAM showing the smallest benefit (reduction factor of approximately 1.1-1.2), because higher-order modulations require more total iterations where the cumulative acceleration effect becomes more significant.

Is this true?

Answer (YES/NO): NO